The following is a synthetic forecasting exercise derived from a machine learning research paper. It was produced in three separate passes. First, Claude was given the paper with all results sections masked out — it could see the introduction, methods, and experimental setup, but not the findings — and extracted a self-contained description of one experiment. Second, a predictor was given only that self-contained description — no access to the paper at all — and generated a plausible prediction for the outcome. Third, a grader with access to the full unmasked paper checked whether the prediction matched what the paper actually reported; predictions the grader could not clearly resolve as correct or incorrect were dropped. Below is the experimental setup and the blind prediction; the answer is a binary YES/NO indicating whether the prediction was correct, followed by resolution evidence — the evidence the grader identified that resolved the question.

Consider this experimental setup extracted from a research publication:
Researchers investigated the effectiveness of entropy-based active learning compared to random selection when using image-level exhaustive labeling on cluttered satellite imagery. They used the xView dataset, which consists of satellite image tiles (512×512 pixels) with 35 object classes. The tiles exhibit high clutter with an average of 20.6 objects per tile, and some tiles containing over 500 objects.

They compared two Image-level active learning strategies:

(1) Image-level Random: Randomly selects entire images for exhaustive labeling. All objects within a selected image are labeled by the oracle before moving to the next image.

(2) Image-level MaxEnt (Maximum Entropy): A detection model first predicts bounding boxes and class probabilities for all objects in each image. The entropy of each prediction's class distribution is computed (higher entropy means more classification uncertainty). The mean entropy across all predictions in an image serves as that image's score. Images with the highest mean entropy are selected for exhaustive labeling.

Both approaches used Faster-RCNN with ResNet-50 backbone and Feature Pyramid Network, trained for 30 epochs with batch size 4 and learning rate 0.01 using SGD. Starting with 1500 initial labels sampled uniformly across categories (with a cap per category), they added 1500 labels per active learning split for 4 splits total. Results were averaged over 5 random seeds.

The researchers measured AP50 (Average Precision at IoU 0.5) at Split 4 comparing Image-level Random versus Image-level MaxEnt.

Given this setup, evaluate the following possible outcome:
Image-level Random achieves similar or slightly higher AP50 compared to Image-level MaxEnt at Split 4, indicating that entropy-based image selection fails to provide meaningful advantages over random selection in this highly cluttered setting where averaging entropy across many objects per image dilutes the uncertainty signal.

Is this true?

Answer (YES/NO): NO